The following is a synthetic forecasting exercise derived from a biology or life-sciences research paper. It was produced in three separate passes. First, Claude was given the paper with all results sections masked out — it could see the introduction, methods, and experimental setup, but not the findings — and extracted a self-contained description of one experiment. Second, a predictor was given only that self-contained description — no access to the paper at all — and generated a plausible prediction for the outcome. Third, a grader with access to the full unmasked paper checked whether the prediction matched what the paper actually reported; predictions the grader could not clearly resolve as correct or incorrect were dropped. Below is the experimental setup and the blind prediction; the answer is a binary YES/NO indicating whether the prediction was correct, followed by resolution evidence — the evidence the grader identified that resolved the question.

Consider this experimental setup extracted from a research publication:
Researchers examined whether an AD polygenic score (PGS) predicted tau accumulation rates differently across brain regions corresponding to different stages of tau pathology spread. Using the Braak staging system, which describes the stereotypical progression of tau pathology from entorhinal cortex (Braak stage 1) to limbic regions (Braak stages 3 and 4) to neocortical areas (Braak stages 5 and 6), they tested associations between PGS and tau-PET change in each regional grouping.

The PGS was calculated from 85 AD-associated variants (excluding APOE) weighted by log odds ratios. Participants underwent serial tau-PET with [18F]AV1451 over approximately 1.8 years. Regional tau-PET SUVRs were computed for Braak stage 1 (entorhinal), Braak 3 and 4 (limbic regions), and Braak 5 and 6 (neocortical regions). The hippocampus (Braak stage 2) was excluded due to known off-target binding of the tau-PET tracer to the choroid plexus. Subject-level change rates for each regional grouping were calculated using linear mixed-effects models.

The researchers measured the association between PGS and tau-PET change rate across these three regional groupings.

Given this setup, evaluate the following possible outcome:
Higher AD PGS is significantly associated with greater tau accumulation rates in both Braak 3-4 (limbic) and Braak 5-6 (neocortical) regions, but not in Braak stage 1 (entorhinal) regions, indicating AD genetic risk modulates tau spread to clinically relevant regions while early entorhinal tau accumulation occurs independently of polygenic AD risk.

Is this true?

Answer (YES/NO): YES